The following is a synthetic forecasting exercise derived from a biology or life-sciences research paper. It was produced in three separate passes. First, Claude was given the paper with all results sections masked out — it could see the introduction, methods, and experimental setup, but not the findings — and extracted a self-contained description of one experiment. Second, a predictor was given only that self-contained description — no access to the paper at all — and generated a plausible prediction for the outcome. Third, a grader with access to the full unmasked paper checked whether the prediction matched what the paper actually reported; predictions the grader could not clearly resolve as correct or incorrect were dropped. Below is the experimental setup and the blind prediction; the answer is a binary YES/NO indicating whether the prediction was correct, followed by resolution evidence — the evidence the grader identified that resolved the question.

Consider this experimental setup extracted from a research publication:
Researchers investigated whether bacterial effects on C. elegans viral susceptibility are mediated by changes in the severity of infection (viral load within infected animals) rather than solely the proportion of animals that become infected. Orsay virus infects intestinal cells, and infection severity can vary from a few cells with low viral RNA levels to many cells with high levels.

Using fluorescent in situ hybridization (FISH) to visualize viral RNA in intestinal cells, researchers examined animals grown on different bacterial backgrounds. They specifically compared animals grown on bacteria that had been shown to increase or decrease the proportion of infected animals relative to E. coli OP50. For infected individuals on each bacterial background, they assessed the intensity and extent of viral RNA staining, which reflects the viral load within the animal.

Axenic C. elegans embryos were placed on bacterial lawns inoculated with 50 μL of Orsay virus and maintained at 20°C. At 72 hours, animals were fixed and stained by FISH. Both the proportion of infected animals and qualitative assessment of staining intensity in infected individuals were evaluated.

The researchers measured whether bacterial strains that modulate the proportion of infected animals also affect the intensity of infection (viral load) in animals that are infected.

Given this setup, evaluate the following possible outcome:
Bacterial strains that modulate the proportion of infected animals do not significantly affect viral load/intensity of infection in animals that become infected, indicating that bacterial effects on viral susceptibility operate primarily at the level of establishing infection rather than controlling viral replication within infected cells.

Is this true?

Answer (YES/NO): NO